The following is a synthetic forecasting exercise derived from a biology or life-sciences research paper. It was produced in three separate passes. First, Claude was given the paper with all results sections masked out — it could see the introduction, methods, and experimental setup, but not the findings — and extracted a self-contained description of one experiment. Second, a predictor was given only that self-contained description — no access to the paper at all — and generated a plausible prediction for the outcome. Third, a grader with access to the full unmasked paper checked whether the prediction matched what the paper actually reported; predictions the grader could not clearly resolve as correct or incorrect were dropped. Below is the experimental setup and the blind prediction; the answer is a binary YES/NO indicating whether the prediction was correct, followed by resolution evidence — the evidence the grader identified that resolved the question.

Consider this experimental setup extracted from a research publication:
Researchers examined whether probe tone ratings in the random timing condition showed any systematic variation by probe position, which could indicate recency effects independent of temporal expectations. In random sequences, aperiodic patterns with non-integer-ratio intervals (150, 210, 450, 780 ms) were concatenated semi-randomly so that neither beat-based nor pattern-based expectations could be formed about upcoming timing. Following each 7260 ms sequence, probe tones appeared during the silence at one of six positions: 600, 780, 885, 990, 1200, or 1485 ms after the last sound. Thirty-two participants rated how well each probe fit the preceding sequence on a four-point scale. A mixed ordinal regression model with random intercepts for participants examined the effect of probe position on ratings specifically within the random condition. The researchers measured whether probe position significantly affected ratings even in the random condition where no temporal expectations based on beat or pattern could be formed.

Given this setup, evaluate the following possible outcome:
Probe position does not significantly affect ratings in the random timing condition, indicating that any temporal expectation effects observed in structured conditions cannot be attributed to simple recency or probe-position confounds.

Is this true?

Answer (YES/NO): NO